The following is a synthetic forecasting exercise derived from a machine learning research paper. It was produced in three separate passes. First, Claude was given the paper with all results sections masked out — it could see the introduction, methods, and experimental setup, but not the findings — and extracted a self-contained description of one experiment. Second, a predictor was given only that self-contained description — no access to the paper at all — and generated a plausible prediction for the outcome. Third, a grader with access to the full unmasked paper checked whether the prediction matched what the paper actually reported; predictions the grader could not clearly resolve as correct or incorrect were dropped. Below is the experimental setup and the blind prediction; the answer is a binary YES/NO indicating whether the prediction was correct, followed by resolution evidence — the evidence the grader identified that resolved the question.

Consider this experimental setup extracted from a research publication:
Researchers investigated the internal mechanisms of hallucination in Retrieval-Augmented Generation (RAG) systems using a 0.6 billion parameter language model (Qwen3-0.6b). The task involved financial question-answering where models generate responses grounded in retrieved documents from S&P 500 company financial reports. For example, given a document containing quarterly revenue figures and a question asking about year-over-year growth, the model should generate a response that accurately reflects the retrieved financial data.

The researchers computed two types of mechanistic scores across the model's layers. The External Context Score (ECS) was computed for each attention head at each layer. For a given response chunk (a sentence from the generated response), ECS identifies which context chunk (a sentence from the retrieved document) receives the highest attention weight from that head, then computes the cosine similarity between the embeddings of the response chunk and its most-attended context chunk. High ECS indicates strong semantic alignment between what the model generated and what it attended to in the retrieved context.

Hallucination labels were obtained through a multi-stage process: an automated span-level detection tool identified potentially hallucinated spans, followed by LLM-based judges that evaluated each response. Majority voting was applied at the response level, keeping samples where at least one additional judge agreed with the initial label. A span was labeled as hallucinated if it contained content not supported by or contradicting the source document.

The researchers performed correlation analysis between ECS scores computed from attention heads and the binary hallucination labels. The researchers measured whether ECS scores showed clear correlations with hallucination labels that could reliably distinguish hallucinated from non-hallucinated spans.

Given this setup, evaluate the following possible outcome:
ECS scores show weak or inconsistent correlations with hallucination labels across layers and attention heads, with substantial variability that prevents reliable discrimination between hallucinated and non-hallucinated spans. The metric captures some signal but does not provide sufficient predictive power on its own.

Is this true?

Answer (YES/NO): NO